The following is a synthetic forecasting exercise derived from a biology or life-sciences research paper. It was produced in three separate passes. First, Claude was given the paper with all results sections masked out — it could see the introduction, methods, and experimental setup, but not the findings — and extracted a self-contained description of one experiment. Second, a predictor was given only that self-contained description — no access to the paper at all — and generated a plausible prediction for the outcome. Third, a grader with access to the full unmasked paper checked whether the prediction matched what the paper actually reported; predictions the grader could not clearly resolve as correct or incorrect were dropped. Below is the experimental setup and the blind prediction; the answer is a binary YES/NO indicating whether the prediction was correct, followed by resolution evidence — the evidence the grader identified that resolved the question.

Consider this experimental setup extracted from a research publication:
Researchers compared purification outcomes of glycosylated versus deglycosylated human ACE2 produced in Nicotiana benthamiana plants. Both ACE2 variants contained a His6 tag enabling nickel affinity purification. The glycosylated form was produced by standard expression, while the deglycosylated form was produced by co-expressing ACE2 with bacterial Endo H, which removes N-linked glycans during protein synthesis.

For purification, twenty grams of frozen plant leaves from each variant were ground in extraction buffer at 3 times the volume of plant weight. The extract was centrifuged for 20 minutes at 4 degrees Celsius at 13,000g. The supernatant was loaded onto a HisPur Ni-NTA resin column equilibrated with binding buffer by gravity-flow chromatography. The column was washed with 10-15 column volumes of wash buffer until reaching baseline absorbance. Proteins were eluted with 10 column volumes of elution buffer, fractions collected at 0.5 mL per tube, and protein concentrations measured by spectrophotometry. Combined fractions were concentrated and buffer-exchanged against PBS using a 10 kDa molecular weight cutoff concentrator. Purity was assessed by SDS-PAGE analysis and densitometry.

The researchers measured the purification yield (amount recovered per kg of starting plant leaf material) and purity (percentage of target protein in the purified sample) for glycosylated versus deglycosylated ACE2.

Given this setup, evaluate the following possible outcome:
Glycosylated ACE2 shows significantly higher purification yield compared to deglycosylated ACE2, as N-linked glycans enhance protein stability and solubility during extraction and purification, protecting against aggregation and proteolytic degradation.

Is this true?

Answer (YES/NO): NO